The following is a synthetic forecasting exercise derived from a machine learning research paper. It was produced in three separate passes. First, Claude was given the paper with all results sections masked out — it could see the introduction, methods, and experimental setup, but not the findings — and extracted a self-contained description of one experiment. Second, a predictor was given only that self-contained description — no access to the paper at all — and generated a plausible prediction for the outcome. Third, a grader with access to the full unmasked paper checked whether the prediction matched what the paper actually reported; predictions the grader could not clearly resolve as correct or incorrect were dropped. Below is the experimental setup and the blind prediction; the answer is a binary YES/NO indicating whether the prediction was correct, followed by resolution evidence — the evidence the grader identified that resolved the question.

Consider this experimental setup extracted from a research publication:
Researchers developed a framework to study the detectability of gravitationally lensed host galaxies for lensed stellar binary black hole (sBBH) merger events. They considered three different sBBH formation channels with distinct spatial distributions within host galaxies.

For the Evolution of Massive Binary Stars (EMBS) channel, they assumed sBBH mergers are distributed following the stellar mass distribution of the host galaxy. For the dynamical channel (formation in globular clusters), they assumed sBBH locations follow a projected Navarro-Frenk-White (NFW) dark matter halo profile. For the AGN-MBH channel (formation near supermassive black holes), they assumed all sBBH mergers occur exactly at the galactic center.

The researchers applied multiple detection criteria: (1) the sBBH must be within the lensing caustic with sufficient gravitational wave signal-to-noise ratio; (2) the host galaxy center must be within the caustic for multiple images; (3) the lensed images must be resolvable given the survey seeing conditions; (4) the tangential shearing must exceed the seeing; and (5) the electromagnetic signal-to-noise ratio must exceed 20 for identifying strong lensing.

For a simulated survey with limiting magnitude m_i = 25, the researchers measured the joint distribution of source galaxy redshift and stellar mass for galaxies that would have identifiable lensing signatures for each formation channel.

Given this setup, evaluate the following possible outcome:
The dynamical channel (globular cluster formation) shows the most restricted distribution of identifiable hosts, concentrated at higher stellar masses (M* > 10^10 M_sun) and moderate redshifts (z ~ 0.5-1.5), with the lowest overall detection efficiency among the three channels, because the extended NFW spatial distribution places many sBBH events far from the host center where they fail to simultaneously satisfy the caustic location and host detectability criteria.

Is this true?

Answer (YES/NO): NO